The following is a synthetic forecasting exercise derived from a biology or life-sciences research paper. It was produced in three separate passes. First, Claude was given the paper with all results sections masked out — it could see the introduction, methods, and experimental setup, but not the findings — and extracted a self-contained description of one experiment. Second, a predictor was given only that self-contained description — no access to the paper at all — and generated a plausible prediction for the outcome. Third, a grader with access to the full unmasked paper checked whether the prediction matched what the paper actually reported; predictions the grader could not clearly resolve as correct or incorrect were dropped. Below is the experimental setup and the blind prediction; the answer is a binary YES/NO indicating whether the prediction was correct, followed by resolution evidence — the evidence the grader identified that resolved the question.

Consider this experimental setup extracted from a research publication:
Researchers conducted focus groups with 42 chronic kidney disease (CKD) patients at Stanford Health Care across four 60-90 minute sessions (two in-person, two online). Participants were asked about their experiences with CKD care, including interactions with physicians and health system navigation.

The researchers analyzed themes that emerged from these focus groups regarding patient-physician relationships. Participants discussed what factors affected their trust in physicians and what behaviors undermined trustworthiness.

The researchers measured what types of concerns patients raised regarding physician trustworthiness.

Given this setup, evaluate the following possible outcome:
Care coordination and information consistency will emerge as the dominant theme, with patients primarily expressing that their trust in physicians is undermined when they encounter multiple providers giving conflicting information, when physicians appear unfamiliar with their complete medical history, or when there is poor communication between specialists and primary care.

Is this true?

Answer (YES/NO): NO